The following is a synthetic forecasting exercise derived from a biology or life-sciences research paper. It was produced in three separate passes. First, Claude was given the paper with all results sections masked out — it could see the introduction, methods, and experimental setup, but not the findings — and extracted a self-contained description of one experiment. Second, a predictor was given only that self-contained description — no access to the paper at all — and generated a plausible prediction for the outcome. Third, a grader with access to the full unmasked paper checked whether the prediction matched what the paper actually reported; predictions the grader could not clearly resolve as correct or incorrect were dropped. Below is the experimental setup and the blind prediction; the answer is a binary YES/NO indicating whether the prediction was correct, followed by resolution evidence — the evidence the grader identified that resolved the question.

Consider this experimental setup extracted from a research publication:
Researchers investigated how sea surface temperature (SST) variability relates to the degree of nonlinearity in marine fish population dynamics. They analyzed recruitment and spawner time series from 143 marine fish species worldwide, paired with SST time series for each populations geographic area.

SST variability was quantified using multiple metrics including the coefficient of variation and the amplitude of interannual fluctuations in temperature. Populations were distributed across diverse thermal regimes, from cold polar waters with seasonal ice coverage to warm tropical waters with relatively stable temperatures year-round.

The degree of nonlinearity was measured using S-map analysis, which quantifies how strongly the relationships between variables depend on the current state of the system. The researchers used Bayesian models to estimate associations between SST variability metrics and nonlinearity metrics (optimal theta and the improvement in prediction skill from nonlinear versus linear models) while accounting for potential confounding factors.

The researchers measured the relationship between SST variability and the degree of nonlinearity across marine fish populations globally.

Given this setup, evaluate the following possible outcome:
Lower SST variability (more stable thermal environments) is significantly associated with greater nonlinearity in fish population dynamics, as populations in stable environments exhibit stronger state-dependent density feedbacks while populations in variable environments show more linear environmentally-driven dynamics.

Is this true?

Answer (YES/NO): NO